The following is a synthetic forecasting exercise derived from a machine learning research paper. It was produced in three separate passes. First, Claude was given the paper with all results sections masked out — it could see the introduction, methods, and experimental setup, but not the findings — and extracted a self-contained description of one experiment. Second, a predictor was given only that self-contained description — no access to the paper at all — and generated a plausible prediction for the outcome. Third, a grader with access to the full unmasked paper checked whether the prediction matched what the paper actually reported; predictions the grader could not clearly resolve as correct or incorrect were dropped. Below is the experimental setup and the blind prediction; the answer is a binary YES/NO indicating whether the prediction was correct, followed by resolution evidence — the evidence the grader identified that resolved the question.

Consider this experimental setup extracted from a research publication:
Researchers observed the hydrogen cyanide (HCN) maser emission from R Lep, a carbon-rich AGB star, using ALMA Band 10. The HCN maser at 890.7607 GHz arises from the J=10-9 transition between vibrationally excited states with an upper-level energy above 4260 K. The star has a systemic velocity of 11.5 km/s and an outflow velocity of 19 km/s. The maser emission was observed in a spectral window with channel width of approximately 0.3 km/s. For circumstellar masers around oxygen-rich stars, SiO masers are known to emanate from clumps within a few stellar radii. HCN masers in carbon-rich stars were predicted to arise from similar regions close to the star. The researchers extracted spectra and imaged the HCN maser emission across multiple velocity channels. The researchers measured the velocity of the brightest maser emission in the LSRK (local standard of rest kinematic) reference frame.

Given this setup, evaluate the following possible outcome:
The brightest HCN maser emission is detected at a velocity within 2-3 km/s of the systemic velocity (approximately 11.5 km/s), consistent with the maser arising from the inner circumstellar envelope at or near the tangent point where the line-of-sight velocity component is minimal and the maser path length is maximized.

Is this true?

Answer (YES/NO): YES